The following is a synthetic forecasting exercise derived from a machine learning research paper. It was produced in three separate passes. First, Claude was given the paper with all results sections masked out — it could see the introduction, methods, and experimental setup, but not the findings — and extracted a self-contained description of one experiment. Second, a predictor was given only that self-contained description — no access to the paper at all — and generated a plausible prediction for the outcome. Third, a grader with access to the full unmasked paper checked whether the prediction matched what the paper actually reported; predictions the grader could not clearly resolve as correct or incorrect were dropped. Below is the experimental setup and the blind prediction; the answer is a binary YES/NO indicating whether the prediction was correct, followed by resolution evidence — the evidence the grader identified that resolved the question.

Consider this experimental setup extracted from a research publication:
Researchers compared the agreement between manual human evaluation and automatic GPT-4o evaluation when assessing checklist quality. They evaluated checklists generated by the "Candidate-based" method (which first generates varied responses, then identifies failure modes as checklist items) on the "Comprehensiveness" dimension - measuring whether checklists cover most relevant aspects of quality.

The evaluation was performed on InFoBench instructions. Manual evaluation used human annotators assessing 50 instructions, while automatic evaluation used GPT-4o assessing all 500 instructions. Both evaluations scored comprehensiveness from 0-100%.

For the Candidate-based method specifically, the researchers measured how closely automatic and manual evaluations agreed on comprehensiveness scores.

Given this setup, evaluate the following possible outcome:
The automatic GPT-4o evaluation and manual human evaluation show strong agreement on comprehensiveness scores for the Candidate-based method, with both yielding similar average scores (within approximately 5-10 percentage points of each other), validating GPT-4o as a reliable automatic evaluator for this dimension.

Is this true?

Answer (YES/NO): NO